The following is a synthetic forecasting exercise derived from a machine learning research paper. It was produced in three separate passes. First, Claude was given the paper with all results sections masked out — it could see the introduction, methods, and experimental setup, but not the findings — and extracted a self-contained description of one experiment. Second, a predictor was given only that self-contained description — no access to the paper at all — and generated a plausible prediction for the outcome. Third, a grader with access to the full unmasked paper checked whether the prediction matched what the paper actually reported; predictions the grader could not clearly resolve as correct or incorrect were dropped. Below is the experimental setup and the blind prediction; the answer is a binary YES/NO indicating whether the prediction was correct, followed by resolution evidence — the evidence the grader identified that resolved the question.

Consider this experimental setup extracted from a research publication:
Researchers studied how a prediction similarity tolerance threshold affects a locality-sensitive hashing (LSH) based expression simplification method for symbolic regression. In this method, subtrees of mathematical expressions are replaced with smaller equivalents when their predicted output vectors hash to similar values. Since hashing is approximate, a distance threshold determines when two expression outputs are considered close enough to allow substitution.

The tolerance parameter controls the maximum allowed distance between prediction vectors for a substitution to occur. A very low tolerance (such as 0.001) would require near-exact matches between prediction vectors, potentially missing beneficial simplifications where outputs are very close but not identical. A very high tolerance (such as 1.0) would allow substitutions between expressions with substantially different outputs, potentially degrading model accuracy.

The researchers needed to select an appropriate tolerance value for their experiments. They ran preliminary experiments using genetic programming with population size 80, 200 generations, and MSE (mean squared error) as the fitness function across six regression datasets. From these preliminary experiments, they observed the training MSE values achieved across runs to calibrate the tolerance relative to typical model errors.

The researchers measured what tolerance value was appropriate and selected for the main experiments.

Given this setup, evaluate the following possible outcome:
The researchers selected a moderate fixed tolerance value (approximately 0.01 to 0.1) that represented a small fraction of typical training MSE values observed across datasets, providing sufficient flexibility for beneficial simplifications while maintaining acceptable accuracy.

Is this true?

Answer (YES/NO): YES